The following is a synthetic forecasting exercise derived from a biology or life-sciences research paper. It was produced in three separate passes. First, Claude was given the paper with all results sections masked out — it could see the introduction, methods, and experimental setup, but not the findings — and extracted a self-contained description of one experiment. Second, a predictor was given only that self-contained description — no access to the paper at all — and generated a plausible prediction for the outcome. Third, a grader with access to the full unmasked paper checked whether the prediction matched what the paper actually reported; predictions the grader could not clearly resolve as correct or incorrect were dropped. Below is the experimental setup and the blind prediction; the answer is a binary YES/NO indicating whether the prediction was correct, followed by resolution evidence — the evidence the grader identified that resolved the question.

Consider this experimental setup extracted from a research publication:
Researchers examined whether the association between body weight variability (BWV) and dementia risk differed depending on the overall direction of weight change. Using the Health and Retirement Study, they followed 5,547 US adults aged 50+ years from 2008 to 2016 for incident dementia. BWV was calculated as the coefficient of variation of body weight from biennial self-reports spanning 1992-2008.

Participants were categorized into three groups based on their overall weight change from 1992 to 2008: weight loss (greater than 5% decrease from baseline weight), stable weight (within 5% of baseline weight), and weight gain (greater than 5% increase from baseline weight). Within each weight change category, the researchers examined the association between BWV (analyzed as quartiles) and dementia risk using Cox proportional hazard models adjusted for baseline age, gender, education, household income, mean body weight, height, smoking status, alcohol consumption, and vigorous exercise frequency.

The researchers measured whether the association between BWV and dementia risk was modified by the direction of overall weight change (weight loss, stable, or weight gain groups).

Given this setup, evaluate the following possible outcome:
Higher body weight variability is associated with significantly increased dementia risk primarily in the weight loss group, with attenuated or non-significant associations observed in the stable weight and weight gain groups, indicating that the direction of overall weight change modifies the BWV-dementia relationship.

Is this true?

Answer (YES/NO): NO